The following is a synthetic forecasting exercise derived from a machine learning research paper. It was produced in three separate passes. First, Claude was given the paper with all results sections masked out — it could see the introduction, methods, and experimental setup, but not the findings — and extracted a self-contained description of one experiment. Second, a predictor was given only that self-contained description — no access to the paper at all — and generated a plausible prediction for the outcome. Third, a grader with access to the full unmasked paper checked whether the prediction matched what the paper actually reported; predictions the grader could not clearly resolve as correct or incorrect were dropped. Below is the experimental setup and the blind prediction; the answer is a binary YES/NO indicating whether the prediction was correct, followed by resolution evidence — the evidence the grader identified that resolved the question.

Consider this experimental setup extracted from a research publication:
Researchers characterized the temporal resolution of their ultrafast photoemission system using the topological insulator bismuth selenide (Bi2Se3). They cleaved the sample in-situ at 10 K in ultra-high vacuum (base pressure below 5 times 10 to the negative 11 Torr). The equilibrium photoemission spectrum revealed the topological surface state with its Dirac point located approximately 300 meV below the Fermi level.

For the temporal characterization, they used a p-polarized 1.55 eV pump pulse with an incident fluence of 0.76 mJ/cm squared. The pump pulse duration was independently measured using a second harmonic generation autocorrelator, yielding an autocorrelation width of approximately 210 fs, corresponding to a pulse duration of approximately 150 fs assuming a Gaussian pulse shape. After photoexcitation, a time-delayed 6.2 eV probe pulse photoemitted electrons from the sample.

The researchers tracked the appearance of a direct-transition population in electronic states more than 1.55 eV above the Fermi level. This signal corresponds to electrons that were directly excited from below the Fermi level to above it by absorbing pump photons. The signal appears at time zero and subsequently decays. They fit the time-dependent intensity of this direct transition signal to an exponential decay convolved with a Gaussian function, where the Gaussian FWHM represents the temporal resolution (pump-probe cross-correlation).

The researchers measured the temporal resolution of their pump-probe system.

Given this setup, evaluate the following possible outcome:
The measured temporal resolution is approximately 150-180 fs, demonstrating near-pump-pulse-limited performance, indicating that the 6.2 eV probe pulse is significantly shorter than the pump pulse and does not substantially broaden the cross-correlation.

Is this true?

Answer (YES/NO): NO